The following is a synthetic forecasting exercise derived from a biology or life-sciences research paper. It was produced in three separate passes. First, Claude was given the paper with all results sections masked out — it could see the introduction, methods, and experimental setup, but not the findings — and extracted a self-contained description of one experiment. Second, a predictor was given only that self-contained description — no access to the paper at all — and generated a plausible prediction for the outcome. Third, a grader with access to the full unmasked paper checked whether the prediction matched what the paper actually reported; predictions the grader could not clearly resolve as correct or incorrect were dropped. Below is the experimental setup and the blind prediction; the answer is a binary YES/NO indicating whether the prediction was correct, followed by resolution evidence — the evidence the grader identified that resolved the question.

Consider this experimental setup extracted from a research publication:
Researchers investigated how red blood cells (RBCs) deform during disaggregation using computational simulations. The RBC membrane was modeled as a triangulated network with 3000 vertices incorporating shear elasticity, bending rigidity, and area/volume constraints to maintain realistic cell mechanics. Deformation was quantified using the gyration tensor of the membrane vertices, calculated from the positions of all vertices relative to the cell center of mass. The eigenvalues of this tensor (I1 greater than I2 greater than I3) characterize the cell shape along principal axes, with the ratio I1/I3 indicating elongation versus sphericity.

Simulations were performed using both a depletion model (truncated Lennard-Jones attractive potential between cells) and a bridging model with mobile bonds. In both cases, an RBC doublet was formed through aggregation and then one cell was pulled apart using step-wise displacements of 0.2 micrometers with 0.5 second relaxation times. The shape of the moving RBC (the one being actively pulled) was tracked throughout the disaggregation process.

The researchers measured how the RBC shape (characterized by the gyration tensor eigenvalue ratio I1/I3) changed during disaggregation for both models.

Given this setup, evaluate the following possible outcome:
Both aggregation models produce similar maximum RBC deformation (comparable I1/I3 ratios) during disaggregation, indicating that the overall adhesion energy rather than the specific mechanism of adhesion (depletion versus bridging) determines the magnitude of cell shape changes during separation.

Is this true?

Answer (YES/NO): NO